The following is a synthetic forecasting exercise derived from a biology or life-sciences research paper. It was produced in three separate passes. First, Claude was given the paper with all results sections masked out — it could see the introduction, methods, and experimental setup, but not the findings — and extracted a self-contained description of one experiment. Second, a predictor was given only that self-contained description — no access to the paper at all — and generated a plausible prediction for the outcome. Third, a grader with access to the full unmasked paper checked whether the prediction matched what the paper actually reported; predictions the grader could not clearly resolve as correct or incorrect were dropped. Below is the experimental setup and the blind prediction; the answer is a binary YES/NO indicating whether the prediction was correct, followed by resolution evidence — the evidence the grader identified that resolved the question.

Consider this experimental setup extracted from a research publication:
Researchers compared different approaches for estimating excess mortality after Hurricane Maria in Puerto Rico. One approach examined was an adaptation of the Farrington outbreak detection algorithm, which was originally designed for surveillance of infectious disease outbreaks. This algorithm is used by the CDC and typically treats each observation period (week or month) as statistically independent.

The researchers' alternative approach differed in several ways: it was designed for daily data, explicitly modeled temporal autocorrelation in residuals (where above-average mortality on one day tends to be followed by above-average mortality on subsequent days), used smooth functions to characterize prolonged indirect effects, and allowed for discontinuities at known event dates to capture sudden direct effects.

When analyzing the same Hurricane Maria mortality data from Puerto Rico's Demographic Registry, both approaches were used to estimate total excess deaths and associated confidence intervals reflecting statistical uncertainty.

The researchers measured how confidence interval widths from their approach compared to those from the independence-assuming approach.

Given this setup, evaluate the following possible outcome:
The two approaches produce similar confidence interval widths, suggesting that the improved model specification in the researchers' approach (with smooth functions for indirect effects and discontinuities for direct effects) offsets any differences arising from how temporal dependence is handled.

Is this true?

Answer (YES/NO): NO